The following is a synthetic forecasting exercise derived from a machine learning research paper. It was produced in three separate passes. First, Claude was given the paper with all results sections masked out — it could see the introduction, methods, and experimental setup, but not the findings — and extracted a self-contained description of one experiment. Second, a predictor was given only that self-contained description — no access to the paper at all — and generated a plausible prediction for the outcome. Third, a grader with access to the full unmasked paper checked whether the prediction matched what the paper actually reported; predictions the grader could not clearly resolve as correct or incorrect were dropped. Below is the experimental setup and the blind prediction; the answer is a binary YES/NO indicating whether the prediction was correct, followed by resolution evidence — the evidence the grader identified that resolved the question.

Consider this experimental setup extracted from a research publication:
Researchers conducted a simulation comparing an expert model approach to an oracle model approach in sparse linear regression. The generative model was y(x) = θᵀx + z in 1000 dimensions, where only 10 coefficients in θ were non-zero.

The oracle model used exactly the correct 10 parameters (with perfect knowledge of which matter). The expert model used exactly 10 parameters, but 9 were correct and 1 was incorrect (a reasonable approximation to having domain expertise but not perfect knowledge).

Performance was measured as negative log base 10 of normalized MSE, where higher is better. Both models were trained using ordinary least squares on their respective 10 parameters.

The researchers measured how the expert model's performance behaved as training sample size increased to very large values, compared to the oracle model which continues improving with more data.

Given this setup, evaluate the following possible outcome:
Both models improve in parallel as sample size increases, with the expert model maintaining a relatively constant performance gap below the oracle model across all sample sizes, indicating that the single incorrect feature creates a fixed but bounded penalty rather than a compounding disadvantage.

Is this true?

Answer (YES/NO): NO